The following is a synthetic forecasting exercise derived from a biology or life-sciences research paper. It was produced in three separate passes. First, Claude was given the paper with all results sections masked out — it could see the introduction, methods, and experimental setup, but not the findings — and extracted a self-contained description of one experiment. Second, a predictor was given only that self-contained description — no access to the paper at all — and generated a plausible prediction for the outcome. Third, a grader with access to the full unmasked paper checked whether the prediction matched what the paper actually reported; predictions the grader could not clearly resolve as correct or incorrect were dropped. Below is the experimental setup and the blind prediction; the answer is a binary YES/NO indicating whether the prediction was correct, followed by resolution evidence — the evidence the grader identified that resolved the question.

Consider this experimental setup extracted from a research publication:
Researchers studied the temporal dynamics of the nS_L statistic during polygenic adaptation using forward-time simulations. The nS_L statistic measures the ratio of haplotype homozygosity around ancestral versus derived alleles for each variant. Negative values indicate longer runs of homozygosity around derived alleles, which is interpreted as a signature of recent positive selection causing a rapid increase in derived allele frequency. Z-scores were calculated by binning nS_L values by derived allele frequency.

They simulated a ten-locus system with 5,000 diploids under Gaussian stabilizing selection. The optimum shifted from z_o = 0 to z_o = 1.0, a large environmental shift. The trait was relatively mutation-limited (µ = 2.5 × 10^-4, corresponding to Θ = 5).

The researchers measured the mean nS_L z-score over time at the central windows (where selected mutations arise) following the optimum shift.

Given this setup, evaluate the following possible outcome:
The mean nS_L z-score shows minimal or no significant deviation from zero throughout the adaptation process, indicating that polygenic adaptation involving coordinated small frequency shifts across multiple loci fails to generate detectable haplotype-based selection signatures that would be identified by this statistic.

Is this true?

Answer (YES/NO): NO